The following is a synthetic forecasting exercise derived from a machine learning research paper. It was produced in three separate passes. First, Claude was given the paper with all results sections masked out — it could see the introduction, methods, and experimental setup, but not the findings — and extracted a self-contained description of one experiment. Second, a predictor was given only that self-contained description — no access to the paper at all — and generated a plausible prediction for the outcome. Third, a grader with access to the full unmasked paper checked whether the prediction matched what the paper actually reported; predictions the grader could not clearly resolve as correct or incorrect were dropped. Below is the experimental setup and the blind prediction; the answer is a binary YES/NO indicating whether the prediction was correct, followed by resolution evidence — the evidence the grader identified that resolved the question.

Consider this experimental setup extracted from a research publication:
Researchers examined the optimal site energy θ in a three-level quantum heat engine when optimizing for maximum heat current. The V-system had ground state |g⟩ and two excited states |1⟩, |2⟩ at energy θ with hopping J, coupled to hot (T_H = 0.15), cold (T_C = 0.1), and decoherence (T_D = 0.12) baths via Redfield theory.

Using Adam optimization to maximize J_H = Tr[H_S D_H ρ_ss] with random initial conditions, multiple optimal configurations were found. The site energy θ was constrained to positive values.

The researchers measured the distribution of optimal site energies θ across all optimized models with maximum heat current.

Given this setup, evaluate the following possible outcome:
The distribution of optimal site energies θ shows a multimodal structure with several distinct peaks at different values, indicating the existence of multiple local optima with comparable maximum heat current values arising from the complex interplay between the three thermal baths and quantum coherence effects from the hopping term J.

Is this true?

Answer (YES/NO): NO